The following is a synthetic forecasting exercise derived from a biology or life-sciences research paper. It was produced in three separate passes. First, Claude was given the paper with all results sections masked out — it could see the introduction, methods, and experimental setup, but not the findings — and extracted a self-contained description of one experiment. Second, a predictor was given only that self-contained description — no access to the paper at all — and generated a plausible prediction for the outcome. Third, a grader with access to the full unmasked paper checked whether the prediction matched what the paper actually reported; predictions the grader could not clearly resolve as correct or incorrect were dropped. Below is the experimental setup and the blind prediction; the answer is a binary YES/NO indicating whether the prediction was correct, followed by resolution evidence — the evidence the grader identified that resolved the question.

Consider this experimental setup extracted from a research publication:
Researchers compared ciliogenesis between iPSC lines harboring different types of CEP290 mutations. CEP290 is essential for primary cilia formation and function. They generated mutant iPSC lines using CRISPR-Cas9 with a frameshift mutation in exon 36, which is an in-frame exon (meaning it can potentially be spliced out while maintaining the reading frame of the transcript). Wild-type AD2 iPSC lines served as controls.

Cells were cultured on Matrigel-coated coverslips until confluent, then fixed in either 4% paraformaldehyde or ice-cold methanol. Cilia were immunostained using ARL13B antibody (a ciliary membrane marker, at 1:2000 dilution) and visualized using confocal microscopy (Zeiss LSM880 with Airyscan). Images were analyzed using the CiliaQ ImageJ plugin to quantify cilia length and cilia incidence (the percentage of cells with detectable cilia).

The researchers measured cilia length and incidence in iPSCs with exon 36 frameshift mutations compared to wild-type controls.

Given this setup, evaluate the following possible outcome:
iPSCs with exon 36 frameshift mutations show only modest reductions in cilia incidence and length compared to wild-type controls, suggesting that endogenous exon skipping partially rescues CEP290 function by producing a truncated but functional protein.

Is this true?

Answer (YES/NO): NO